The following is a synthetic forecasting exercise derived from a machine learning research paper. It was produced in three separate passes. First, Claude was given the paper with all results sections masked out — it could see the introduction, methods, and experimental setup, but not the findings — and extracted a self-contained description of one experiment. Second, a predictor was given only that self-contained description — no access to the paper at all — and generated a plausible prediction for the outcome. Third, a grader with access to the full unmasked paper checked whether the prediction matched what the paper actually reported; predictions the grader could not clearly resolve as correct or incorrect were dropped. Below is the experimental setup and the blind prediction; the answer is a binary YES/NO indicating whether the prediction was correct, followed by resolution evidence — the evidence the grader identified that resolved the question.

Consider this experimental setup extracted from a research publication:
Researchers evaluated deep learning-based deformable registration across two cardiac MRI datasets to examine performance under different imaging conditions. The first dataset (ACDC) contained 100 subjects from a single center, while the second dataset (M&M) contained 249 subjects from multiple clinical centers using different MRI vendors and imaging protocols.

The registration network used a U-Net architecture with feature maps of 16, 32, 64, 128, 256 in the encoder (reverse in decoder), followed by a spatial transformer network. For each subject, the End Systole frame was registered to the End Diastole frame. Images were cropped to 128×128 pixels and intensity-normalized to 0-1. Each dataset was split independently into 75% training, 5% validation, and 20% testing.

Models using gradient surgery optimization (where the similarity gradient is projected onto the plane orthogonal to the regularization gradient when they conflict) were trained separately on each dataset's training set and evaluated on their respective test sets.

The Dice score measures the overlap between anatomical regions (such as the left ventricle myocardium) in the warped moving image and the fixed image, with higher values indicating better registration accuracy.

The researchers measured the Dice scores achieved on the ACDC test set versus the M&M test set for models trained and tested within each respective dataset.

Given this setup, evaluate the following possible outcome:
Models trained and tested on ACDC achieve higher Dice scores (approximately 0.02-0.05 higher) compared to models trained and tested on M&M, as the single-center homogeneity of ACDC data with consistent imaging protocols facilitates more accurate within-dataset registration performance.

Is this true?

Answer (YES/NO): YES